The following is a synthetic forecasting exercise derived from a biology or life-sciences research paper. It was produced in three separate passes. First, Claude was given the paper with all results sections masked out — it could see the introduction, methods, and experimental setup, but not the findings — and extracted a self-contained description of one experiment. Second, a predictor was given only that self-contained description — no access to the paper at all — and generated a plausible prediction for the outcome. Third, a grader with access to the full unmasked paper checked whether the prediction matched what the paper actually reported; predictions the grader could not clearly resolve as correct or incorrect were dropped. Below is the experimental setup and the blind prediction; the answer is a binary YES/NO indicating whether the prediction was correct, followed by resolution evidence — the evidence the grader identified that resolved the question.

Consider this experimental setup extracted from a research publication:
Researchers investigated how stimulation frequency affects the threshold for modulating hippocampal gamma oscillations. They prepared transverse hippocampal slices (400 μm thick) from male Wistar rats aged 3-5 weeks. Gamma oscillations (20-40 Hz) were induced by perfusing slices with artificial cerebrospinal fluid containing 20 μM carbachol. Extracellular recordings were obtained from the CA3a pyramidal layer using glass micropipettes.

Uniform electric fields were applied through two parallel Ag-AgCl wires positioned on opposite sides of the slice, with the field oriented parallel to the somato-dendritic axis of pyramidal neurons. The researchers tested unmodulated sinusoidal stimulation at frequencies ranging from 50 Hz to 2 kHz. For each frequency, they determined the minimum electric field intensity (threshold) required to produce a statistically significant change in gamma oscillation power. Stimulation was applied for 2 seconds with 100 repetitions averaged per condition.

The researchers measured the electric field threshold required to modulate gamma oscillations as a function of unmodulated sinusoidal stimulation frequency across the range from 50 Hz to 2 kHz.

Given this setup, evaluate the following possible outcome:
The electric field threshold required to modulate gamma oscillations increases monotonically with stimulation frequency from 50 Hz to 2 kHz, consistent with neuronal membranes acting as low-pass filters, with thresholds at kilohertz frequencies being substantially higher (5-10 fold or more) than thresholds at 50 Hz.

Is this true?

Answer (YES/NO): YES